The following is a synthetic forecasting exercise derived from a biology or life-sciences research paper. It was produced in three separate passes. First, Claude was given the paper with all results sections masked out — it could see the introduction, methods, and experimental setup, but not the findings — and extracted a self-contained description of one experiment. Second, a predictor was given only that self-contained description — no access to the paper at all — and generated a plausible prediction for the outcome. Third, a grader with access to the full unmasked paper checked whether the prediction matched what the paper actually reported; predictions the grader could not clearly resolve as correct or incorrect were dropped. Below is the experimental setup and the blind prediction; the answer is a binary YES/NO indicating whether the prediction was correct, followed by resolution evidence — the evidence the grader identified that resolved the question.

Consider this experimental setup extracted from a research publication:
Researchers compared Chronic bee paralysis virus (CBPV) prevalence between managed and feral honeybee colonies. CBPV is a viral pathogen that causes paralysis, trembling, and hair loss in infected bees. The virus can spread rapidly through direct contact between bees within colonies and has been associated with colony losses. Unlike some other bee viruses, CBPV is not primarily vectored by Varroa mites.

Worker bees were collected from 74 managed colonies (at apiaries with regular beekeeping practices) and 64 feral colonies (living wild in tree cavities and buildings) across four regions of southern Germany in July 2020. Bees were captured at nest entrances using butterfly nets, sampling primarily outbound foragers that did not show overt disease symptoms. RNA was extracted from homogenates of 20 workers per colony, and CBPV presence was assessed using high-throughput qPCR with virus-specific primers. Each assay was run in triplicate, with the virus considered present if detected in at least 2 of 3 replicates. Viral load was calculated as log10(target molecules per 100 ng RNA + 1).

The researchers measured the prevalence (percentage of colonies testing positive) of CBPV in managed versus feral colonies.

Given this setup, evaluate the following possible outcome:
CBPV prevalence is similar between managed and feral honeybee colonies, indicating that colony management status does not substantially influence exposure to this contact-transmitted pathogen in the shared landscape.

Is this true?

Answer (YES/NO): NO